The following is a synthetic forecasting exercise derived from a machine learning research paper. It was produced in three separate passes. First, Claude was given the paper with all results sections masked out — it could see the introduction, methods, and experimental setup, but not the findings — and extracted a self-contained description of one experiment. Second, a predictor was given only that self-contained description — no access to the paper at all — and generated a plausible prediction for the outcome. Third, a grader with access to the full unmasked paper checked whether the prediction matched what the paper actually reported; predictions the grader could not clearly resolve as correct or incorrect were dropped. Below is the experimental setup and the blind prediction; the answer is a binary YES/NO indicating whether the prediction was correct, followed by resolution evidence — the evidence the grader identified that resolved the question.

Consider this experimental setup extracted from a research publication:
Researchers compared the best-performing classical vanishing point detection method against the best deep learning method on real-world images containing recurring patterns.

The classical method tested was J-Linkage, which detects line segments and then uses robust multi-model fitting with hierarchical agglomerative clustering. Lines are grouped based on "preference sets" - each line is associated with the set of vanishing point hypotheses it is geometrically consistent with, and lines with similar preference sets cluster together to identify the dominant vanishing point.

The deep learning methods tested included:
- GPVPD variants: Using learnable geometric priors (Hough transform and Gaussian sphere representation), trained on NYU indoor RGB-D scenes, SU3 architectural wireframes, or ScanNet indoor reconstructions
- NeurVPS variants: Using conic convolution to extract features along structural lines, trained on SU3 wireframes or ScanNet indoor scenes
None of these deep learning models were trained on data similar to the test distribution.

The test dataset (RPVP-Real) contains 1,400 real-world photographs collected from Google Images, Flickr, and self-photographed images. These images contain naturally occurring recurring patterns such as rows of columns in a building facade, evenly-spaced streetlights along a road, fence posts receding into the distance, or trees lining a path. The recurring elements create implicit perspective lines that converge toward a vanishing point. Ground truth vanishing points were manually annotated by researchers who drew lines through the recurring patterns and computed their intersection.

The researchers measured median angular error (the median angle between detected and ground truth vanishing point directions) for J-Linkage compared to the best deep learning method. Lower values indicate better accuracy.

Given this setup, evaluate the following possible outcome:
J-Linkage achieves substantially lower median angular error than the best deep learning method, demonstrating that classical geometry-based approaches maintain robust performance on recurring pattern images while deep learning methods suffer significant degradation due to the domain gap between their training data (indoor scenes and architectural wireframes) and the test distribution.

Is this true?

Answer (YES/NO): YES